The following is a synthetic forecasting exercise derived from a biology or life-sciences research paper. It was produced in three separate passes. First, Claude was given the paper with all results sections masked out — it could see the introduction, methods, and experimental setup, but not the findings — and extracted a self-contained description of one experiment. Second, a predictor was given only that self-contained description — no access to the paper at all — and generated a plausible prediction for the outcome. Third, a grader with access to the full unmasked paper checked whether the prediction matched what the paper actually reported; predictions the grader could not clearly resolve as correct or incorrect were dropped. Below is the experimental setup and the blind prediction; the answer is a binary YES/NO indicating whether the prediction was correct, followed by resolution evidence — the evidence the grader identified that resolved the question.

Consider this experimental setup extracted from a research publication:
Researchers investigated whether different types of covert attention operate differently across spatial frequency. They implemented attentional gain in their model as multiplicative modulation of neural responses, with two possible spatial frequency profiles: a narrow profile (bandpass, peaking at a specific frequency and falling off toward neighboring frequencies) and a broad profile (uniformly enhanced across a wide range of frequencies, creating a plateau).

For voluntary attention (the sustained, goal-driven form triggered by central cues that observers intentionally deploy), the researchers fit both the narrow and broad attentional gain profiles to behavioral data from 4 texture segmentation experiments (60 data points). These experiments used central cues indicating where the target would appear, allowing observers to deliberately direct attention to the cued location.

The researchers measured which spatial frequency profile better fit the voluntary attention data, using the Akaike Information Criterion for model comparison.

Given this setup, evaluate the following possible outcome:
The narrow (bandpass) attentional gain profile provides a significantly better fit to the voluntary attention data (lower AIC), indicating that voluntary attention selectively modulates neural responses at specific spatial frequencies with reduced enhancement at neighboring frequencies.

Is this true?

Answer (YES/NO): NO